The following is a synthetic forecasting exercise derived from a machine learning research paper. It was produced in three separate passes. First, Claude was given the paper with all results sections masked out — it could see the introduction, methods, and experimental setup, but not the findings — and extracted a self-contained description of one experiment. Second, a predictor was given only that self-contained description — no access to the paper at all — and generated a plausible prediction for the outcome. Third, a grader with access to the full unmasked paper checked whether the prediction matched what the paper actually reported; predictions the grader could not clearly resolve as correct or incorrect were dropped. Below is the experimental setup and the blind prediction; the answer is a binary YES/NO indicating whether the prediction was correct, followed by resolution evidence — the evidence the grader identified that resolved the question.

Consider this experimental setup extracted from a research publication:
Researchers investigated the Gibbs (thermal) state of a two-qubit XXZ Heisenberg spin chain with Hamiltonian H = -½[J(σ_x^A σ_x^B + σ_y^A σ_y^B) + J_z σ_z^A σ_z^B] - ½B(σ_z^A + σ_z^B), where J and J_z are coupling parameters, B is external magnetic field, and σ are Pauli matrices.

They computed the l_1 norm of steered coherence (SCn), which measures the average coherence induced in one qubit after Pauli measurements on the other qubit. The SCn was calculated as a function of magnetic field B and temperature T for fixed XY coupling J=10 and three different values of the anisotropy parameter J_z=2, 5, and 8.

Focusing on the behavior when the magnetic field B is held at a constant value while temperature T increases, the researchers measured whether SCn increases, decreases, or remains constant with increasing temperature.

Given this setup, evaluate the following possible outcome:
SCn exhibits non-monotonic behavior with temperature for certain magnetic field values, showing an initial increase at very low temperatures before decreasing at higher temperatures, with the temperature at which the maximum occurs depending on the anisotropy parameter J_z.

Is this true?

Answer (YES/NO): NO